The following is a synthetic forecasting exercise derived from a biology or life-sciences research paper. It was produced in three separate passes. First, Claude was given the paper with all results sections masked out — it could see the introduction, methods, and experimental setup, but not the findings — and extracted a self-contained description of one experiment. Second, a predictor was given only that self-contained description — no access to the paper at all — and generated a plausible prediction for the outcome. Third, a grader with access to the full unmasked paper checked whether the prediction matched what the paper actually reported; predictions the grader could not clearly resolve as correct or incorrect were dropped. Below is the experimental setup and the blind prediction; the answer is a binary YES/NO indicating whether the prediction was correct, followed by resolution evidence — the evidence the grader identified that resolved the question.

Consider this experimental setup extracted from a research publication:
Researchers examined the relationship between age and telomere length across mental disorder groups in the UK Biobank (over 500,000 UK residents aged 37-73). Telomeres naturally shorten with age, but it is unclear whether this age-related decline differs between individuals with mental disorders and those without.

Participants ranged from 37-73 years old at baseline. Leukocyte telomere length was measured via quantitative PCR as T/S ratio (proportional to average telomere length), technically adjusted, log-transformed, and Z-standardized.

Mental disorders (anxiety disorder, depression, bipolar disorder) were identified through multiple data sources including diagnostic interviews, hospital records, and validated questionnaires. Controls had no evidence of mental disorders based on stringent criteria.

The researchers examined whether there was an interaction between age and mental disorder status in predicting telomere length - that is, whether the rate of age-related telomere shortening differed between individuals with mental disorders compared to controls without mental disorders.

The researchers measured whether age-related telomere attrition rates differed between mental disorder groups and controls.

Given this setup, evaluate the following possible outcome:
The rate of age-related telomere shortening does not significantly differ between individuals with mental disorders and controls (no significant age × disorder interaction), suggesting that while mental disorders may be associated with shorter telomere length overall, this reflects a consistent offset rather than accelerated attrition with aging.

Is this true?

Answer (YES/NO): YES